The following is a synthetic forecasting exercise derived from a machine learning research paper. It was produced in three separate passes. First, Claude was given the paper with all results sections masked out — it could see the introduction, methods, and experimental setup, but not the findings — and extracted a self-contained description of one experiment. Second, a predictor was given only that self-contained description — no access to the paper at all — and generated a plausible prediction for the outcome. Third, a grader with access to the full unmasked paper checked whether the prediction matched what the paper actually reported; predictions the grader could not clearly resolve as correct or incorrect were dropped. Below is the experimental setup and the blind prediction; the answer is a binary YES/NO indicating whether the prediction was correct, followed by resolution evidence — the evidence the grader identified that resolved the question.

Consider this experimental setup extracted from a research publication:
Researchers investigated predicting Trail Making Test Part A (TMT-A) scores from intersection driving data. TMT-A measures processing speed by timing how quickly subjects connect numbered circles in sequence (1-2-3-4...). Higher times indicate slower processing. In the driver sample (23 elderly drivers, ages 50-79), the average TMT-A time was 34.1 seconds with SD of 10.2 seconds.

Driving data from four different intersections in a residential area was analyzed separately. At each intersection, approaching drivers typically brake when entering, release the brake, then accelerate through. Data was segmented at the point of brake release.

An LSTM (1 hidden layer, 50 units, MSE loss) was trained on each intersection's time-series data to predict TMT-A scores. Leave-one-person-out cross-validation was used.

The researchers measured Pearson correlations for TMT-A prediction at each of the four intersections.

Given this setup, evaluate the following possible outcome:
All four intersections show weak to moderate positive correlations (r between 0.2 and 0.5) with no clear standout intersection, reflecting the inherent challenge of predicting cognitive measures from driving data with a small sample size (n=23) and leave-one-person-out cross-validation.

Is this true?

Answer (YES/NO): NO